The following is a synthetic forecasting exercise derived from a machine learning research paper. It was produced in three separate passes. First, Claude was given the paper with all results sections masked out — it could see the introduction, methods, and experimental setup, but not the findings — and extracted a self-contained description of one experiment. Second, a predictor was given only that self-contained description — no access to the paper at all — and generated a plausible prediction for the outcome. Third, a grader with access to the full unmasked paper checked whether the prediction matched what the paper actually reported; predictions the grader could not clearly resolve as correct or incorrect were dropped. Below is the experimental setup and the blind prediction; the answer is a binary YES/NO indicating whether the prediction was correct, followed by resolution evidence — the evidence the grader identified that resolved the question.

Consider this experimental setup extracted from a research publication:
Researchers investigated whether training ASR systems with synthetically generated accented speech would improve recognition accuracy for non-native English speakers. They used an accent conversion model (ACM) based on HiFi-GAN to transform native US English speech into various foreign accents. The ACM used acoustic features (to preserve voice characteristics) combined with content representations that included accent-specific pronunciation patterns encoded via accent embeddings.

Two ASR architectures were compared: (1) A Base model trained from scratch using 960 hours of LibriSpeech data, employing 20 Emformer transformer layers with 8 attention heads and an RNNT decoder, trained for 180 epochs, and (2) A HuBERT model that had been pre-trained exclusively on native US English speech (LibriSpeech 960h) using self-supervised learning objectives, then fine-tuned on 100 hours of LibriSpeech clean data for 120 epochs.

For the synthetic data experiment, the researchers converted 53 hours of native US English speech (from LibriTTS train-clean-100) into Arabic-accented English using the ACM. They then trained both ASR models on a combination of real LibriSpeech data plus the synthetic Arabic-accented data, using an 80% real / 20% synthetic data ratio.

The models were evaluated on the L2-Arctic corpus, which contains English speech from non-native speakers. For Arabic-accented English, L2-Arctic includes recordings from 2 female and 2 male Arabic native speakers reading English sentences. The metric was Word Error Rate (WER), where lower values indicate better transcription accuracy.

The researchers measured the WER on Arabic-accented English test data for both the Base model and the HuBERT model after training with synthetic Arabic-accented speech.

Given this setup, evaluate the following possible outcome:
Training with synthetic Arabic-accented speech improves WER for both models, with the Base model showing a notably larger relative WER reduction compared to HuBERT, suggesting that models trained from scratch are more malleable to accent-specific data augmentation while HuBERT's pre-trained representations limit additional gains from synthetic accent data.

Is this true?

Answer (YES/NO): NO